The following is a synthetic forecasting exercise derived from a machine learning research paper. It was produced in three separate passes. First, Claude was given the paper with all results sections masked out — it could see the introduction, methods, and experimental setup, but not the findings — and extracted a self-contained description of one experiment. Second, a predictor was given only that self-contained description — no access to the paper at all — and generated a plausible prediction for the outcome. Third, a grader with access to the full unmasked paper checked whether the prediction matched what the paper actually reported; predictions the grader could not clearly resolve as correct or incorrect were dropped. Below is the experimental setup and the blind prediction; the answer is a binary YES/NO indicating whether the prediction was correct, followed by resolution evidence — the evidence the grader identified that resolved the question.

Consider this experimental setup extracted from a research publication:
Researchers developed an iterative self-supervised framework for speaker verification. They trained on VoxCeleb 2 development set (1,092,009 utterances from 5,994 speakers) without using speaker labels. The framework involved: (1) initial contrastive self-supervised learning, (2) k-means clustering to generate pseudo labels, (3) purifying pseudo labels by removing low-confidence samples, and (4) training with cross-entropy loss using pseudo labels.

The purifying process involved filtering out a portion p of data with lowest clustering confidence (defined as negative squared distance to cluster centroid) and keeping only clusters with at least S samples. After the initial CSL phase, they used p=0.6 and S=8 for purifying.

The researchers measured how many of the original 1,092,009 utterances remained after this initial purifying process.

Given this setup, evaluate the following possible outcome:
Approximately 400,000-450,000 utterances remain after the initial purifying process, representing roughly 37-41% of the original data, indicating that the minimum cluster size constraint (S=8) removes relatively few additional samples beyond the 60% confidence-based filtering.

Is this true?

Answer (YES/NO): NO